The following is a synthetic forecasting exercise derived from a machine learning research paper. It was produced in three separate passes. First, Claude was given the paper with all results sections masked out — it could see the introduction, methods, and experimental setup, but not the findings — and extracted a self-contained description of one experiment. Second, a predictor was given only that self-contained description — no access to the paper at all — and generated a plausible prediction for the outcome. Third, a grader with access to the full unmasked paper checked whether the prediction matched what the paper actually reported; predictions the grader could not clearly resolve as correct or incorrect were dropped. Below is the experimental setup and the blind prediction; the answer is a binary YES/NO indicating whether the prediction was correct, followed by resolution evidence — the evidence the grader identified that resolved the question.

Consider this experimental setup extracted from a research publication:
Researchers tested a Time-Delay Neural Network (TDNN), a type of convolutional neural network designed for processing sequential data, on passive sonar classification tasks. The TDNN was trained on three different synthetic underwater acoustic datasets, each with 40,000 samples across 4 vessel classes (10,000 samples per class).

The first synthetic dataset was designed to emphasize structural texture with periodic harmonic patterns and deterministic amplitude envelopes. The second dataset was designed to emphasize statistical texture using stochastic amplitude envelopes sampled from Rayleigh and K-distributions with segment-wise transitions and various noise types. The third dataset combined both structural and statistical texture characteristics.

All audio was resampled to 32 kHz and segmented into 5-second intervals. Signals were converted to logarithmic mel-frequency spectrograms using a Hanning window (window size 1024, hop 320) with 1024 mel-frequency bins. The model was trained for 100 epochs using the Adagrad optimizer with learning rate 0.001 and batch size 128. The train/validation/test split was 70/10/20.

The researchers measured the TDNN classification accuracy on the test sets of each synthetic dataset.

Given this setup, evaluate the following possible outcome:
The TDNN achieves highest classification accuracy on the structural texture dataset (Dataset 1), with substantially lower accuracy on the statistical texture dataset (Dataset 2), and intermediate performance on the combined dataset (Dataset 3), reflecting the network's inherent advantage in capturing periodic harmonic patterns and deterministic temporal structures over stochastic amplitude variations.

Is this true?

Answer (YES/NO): NO